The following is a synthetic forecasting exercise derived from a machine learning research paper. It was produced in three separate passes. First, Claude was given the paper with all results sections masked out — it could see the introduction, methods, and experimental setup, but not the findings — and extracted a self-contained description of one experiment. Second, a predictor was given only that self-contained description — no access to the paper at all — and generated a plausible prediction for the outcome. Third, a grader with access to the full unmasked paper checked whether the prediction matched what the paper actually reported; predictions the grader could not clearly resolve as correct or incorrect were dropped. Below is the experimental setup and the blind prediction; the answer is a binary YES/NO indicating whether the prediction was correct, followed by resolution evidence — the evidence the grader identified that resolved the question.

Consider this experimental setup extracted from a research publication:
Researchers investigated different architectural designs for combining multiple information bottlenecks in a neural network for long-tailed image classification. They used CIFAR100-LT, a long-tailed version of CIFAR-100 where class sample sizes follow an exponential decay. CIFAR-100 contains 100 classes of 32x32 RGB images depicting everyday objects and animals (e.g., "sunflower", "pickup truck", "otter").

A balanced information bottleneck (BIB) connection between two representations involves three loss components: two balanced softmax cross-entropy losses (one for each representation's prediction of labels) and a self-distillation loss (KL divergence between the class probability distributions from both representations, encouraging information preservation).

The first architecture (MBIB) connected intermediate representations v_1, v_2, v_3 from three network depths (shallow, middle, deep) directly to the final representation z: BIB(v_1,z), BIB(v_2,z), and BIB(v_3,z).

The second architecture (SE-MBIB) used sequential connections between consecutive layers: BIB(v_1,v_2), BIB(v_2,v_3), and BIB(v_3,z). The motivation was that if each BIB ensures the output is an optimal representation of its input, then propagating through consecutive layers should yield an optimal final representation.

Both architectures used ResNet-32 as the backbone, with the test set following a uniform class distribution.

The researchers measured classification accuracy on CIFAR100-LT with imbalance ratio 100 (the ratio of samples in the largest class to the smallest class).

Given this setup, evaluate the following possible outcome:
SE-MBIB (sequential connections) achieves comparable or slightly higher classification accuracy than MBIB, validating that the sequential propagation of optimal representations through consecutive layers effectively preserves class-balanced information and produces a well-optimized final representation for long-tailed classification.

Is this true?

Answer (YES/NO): NO